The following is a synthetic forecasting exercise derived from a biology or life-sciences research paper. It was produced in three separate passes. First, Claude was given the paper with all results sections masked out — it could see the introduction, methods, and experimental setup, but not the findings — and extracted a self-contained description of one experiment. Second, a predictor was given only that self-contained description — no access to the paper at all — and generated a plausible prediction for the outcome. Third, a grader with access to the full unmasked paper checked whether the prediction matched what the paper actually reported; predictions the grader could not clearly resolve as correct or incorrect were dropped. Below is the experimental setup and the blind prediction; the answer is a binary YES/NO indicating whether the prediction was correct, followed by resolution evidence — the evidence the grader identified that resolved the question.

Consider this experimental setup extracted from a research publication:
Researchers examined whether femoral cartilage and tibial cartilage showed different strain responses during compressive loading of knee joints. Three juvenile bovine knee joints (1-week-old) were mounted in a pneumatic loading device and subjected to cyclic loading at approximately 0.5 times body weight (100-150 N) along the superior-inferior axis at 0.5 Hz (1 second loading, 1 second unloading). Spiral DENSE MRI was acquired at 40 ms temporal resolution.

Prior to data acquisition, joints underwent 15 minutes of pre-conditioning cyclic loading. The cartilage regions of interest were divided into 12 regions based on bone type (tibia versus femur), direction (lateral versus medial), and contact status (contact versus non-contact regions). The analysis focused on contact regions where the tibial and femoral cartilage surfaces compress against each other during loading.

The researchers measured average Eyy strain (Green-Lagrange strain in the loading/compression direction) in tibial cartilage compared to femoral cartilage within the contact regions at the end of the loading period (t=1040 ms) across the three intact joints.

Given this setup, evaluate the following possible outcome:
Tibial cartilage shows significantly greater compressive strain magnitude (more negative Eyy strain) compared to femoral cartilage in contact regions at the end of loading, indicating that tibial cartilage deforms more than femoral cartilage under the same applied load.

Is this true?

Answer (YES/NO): NO